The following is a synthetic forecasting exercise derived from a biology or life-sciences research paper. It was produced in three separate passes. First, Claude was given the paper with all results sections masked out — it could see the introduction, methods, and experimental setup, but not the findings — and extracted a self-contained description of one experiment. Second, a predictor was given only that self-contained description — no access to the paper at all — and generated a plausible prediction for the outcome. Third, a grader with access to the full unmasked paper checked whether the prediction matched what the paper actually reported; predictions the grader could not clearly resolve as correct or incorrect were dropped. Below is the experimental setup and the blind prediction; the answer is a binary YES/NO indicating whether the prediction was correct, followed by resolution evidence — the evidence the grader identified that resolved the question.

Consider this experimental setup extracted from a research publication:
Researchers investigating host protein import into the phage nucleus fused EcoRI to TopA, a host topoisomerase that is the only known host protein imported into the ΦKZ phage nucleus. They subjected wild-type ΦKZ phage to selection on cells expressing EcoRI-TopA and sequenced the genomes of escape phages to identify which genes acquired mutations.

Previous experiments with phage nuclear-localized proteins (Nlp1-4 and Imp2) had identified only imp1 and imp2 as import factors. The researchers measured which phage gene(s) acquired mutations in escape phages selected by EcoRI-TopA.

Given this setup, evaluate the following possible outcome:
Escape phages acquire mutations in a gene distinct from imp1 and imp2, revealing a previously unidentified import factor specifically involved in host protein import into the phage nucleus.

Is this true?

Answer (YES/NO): YES